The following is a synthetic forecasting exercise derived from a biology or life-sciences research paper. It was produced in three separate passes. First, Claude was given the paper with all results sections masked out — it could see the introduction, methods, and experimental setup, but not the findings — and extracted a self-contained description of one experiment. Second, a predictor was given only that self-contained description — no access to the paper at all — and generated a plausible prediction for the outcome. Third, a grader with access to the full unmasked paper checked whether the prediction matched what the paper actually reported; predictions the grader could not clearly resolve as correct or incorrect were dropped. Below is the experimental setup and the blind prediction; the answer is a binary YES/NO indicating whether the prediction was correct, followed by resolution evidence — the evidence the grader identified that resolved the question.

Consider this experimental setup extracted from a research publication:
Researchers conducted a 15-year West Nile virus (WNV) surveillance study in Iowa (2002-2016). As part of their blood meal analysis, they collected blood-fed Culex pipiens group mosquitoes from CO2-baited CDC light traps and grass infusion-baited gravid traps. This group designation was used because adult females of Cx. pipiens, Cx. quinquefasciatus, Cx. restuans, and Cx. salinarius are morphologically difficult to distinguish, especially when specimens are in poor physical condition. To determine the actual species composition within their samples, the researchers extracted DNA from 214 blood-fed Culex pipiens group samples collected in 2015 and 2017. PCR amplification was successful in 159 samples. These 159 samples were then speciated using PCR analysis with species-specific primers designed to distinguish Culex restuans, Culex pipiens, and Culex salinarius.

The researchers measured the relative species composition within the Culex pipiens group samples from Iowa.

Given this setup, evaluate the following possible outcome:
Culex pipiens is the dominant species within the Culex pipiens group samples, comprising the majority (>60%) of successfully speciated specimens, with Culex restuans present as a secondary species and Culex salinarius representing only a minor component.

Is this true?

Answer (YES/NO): NO